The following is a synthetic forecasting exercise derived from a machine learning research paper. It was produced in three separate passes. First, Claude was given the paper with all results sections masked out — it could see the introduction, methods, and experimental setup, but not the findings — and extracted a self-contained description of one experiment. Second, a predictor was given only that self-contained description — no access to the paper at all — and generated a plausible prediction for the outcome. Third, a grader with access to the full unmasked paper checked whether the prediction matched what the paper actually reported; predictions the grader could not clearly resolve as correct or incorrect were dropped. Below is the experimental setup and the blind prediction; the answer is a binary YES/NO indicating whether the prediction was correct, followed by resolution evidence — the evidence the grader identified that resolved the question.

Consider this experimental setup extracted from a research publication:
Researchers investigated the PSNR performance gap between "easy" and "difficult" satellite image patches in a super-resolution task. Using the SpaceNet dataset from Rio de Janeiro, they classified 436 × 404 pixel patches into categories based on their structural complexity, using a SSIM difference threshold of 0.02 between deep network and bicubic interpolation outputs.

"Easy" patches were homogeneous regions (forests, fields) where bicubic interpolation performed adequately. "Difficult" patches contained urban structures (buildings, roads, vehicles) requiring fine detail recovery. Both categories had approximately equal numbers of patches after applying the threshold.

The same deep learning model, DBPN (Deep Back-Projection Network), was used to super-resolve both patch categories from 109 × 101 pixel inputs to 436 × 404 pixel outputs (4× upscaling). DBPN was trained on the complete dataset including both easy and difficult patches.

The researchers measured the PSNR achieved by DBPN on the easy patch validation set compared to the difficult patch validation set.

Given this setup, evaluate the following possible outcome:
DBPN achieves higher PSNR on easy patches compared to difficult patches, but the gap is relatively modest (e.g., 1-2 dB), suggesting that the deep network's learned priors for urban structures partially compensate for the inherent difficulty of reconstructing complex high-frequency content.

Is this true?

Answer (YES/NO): NO